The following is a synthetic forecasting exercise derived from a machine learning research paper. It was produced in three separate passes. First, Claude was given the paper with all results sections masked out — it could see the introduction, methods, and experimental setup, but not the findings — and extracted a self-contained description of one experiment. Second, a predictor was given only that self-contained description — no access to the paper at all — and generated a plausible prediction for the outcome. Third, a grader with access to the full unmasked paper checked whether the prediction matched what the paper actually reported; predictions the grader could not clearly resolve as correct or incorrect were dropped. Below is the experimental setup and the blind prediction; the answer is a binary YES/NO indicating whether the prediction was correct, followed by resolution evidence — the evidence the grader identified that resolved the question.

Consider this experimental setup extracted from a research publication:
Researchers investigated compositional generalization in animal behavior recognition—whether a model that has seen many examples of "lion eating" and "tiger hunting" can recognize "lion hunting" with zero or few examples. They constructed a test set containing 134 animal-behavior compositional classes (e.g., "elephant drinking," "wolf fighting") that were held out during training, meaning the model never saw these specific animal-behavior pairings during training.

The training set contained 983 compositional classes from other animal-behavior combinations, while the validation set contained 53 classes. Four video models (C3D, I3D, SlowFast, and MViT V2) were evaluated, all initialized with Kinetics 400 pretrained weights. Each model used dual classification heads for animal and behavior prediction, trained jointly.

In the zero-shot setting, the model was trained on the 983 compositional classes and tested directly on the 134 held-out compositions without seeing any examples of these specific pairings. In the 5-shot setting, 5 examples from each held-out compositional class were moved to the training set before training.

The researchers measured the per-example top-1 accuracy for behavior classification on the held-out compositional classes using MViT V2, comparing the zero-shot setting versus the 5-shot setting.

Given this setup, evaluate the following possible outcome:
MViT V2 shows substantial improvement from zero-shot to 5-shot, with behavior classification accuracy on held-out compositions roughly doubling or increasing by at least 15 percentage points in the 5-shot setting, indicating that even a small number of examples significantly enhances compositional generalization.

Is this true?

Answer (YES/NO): NO